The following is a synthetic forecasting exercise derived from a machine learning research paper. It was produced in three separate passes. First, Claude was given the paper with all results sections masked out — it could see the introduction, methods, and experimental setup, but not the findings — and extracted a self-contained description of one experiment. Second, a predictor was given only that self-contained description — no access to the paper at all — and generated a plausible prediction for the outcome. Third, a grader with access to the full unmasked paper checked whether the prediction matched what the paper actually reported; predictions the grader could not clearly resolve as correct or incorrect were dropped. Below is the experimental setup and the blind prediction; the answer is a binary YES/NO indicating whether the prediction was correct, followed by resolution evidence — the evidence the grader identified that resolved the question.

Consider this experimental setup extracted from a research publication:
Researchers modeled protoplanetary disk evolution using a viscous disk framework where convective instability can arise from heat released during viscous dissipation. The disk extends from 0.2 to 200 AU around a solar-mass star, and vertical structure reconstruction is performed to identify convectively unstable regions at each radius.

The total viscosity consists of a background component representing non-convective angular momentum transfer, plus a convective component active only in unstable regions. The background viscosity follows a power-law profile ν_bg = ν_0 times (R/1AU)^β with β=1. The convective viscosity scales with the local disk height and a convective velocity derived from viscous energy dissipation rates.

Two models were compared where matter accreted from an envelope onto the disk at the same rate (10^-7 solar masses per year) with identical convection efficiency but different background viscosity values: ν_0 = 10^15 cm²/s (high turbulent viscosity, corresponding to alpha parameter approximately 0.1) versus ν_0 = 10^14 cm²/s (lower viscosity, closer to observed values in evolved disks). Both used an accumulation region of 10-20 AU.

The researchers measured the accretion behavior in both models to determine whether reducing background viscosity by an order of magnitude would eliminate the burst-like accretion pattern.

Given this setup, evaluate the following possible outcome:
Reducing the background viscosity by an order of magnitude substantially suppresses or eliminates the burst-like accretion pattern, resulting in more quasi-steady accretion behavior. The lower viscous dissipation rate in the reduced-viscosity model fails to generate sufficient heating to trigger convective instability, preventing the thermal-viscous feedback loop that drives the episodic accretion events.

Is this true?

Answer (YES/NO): NO